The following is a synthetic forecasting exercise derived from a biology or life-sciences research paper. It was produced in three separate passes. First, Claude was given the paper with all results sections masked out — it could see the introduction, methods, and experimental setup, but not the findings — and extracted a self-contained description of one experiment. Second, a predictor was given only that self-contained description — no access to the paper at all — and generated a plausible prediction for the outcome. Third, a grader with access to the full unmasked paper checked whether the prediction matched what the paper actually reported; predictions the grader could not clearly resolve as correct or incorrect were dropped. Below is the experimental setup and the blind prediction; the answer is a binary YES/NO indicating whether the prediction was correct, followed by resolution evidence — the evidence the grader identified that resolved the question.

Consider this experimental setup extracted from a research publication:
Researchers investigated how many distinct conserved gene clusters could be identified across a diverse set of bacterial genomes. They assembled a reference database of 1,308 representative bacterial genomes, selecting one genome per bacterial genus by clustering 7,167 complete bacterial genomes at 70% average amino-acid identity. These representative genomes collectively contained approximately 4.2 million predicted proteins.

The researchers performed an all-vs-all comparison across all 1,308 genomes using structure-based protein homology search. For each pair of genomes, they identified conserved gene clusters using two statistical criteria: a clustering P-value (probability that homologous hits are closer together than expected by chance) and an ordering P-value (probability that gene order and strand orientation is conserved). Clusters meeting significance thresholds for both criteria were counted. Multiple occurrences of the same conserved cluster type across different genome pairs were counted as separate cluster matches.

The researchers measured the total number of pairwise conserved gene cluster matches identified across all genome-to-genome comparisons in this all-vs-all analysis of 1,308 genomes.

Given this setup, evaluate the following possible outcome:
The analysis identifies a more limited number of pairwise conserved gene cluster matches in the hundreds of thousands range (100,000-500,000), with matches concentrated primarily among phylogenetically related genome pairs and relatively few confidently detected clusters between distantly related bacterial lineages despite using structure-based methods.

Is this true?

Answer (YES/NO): NO